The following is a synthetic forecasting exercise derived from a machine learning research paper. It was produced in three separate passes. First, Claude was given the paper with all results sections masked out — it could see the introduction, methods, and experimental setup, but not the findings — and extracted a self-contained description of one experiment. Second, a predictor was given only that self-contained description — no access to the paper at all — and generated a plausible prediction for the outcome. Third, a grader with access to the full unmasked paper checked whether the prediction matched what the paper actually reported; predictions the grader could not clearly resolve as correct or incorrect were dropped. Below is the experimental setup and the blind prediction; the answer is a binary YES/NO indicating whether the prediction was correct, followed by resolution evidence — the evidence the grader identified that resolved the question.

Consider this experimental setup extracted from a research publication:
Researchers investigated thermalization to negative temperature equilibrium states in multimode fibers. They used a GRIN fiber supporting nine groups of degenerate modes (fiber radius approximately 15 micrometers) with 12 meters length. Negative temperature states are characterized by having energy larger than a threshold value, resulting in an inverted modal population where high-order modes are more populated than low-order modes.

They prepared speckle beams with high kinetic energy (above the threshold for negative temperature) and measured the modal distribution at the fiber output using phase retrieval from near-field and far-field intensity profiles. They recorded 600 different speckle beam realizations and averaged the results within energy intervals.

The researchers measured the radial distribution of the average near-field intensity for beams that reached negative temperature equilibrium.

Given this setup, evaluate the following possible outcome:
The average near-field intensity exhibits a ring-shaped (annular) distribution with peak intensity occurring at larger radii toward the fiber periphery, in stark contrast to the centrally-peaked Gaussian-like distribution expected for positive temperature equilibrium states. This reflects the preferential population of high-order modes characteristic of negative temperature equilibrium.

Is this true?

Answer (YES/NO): NO